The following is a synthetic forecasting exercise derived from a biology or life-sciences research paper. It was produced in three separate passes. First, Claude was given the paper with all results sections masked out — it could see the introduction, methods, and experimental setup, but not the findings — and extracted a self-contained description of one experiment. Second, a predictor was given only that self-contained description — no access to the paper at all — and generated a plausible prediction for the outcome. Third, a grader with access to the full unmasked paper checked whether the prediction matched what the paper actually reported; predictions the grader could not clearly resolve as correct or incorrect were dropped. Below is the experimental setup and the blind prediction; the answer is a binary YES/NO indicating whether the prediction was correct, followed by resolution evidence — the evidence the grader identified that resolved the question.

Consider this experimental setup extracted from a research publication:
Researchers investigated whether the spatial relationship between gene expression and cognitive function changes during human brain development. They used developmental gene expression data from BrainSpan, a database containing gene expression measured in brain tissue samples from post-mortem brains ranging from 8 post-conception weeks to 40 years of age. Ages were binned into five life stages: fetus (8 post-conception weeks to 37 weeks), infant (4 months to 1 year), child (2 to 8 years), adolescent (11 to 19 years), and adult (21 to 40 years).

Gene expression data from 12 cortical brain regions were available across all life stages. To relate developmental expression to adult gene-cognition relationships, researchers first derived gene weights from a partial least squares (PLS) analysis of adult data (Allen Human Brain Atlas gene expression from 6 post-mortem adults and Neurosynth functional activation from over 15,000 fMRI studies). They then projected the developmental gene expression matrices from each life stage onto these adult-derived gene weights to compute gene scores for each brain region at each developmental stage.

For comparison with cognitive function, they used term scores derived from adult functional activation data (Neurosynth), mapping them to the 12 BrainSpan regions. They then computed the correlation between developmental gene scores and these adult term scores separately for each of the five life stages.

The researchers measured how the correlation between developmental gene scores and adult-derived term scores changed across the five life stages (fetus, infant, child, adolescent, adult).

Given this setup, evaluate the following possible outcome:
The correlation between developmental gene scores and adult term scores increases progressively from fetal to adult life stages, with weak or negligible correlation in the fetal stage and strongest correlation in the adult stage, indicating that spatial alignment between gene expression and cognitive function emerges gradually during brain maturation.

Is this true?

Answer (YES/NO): NO